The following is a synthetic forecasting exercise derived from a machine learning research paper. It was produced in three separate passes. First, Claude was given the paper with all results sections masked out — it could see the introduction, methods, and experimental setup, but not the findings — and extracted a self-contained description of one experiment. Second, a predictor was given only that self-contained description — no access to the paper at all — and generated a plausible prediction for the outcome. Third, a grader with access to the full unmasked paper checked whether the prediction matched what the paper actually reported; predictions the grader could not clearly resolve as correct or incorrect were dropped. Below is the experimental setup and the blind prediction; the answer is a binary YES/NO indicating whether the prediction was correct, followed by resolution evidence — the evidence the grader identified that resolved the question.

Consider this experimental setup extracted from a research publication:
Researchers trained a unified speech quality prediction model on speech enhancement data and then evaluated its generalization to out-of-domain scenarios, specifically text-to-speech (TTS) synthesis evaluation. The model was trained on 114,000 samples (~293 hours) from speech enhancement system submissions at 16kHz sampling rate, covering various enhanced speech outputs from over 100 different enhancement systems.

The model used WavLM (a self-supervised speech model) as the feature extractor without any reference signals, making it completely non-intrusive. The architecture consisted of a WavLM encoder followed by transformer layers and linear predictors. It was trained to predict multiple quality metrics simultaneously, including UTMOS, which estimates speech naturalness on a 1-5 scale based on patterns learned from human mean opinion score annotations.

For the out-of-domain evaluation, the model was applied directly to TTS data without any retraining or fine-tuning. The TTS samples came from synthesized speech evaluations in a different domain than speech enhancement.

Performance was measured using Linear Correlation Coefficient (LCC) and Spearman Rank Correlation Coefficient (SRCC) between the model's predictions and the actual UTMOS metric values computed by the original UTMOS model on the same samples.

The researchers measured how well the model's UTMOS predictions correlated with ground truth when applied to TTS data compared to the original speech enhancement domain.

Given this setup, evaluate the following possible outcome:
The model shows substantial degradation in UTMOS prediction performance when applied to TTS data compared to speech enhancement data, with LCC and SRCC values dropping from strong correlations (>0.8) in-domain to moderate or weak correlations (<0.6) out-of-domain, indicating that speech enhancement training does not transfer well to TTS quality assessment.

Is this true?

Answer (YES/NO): NO